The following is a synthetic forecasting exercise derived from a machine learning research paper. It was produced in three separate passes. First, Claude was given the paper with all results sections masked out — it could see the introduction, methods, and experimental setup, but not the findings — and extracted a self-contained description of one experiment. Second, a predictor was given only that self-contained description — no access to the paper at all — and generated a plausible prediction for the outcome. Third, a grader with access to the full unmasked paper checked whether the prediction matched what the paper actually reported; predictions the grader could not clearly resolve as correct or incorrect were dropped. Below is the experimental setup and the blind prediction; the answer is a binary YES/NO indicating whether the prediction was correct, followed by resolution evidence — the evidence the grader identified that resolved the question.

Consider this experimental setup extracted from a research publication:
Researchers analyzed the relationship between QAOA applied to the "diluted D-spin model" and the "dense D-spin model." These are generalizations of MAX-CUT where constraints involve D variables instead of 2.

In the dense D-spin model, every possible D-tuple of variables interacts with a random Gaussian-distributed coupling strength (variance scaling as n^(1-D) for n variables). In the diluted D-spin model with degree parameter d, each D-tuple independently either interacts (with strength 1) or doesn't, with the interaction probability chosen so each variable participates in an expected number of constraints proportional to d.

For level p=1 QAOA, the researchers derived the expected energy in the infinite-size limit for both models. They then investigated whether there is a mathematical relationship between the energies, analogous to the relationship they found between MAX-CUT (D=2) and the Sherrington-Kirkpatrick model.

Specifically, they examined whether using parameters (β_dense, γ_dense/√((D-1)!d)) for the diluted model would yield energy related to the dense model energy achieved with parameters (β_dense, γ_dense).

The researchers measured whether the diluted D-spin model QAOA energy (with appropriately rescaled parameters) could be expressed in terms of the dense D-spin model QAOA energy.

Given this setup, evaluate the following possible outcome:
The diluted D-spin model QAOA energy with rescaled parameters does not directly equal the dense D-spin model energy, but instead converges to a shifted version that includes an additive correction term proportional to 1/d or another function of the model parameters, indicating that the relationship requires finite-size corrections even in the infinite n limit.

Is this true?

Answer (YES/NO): NO